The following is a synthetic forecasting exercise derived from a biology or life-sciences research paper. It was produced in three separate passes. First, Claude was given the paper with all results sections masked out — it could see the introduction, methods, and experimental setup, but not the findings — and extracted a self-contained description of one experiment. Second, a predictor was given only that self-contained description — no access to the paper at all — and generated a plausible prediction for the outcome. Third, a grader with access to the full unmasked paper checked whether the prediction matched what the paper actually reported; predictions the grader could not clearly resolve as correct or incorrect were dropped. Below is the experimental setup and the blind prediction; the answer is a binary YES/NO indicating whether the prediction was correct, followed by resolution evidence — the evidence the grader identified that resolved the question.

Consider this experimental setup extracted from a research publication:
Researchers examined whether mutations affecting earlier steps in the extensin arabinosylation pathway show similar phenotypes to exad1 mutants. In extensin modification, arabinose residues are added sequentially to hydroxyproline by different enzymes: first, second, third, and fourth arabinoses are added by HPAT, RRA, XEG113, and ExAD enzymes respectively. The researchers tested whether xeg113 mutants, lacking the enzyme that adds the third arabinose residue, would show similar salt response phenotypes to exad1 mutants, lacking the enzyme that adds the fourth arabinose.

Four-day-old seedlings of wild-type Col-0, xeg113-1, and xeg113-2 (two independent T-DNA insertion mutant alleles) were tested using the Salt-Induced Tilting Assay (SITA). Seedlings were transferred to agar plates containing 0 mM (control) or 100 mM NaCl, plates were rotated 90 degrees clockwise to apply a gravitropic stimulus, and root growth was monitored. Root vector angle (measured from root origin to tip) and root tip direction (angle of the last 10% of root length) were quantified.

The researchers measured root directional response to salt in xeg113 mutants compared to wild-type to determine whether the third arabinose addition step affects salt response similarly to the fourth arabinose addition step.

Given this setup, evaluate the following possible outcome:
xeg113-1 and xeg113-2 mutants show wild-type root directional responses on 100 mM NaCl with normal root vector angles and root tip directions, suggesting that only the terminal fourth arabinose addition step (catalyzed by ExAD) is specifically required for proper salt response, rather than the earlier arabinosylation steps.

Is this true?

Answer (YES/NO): NO